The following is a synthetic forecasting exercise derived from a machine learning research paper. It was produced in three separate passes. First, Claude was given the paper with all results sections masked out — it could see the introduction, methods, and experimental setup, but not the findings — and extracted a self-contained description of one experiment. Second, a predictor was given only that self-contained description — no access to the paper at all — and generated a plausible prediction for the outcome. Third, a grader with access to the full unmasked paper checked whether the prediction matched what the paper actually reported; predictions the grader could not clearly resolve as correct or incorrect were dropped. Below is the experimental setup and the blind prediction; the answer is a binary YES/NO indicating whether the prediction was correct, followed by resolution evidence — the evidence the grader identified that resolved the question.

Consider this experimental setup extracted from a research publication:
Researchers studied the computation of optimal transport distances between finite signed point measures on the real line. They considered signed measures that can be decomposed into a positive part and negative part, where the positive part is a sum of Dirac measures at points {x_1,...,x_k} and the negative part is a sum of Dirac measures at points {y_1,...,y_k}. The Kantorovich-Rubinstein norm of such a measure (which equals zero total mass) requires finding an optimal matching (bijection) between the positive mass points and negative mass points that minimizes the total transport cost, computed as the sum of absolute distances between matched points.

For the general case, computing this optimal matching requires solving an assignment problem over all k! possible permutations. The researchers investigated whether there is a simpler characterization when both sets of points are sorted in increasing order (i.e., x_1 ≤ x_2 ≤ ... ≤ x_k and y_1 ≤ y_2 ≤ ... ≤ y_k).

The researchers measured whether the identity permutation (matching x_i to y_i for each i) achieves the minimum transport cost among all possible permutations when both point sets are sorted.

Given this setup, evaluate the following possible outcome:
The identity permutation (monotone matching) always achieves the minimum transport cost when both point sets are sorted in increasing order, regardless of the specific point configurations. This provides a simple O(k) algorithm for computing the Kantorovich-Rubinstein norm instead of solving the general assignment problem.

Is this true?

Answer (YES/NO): YES